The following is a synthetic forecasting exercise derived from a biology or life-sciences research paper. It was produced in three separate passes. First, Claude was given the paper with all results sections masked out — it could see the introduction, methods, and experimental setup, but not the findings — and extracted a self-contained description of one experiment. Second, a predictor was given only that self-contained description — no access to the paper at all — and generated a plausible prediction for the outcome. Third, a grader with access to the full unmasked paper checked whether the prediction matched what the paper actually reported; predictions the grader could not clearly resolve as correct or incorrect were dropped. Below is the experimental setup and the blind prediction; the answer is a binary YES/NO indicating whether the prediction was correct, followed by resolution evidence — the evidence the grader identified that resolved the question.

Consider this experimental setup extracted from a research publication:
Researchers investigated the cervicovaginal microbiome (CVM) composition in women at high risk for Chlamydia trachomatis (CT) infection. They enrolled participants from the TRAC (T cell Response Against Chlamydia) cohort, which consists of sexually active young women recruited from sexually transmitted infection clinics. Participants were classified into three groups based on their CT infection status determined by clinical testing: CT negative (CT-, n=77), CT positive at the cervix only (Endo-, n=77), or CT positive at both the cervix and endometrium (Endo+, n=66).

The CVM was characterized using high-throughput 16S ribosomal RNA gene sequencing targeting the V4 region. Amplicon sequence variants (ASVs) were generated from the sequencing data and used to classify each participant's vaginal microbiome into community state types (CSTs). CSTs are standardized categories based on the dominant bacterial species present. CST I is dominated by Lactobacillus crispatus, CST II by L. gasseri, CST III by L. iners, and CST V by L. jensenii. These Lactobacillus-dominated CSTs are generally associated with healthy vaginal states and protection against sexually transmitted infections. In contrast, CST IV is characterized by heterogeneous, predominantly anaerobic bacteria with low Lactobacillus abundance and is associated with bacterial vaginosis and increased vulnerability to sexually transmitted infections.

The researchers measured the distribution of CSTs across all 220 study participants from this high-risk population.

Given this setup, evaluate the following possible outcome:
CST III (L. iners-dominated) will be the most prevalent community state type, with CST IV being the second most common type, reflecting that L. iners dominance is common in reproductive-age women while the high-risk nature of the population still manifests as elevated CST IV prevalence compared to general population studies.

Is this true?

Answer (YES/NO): NO